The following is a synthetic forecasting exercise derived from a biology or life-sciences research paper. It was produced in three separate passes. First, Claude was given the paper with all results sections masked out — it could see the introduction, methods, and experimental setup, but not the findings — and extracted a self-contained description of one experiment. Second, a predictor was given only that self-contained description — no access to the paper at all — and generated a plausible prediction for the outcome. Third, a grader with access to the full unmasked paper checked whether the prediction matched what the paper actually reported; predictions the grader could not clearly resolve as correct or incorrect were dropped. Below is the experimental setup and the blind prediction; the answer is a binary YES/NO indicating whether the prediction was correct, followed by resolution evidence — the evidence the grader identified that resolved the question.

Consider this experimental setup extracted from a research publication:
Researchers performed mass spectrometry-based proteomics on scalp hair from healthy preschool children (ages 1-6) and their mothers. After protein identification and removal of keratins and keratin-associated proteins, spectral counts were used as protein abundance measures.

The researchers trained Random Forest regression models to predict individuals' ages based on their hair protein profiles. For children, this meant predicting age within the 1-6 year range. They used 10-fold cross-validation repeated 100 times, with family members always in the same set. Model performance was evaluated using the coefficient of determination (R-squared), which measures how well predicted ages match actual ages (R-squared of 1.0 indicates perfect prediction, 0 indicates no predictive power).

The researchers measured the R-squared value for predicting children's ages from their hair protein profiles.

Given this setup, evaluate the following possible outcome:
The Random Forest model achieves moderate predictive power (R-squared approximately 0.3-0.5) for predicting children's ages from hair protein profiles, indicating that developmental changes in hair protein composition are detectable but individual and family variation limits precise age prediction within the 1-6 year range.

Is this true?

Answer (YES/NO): YES